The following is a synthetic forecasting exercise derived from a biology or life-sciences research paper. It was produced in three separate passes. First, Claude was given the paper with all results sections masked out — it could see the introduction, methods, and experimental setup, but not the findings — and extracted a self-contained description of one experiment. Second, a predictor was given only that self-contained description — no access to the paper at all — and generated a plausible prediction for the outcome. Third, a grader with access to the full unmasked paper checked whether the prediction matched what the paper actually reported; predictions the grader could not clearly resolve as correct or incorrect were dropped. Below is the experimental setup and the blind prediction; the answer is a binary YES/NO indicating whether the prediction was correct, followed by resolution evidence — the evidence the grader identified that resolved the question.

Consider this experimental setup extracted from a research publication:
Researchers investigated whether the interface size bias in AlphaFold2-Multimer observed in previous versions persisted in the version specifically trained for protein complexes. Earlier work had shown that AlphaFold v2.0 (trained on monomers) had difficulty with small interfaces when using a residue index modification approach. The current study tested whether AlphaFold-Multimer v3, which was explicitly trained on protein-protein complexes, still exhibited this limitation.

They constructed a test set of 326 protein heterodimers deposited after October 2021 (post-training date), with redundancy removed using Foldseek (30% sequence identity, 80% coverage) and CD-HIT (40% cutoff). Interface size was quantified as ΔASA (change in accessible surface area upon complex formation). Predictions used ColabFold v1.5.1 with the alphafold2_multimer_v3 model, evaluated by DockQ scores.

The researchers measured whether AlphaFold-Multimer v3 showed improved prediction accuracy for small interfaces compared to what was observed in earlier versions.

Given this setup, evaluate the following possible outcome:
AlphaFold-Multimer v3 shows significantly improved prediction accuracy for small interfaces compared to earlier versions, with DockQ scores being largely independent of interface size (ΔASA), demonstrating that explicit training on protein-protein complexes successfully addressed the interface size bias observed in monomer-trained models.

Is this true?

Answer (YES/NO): NO